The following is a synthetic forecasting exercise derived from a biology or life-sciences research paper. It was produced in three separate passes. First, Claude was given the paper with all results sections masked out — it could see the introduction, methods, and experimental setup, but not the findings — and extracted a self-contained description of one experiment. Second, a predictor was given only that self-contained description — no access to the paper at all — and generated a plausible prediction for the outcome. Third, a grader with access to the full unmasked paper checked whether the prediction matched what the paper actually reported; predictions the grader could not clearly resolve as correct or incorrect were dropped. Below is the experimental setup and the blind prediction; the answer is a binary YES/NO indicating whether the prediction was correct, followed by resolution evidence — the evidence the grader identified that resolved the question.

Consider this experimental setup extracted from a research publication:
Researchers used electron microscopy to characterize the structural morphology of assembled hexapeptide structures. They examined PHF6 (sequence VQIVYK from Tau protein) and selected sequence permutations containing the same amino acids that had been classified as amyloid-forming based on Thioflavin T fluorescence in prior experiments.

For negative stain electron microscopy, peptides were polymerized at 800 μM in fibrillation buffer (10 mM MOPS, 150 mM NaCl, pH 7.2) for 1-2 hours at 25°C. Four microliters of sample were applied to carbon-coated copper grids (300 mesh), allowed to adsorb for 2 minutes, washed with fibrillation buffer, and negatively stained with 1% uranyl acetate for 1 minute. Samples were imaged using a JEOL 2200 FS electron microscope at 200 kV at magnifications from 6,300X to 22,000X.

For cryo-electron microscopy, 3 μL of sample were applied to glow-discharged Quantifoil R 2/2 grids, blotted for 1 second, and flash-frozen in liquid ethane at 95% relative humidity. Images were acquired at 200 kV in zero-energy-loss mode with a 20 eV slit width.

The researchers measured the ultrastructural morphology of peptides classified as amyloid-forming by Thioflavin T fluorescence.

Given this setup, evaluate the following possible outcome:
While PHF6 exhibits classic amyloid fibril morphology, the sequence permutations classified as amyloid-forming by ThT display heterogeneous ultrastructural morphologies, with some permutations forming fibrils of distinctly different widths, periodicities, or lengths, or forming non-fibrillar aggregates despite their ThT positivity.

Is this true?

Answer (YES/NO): YES